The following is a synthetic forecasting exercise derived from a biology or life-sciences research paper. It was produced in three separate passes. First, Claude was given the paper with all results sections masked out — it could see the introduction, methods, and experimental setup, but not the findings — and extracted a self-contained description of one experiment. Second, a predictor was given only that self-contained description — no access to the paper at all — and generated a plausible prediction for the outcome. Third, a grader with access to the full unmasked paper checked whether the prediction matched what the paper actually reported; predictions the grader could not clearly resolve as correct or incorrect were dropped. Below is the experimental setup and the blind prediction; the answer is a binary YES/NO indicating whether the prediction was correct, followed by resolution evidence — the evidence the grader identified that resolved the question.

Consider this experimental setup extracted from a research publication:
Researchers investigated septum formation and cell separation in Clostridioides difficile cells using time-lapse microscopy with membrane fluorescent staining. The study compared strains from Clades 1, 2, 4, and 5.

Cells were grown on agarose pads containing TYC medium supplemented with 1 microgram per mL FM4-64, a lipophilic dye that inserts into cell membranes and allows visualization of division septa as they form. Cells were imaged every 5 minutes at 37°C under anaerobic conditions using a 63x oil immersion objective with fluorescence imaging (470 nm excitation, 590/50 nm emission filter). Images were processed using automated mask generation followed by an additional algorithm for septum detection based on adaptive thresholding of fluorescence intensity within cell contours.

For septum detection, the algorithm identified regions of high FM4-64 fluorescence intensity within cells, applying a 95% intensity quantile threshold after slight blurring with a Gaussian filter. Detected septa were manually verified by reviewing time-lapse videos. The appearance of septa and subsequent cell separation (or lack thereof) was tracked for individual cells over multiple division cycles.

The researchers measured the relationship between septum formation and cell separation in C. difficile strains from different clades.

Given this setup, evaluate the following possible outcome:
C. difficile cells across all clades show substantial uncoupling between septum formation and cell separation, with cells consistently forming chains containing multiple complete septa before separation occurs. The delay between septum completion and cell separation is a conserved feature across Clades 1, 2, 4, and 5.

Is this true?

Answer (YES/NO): NO